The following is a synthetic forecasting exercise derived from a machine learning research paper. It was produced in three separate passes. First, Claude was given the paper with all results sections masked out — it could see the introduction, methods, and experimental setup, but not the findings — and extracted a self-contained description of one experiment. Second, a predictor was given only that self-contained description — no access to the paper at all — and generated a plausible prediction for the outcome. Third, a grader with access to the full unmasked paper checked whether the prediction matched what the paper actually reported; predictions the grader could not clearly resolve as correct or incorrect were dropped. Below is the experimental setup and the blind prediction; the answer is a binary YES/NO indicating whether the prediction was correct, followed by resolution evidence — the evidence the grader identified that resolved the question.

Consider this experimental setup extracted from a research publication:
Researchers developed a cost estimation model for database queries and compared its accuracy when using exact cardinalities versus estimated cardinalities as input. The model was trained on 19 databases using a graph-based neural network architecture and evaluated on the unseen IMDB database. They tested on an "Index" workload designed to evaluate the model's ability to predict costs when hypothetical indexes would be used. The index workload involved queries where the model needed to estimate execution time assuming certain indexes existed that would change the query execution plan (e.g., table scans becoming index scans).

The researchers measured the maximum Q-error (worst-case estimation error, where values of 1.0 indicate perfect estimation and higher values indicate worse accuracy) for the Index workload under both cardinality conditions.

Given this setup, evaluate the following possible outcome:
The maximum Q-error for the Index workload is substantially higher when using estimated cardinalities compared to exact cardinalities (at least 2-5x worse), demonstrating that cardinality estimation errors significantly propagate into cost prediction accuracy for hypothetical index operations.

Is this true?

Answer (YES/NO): YES